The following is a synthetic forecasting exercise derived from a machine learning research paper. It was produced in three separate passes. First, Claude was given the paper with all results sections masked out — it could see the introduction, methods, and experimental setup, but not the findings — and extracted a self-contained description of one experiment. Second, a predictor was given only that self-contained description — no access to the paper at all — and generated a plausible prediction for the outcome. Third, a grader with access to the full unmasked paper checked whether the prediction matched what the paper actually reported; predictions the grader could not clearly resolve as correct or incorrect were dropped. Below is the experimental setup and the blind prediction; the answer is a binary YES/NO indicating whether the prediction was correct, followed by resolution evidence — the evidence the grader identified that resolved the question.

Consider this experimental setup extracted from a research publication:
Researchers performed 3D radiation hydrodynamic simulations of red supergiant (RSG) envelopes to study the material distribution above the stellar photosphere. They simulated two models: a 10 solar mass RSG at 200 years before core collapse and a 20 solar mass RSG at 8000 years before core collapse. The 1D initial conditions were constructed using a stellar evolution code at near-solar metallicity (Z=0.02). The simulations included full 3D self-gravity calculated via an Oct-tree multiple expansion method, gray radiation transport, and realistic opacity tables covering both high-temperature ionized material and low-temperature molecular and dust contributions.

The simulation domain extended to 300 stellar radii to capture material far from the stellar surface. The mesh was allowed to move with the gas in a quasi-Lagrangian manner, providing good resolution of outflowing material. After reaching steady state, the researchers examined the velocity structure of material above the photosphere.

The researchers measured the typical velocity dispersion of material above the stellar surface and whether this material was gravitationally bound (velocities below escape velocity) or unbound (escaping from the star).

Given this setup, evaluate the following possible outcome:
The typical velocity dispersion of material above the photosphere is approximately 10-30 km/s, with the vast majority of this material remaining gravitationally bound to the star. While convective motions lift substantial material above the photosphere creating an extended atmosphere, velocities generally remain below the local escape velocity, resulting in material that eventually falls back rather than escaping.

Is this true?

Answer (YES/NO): YES